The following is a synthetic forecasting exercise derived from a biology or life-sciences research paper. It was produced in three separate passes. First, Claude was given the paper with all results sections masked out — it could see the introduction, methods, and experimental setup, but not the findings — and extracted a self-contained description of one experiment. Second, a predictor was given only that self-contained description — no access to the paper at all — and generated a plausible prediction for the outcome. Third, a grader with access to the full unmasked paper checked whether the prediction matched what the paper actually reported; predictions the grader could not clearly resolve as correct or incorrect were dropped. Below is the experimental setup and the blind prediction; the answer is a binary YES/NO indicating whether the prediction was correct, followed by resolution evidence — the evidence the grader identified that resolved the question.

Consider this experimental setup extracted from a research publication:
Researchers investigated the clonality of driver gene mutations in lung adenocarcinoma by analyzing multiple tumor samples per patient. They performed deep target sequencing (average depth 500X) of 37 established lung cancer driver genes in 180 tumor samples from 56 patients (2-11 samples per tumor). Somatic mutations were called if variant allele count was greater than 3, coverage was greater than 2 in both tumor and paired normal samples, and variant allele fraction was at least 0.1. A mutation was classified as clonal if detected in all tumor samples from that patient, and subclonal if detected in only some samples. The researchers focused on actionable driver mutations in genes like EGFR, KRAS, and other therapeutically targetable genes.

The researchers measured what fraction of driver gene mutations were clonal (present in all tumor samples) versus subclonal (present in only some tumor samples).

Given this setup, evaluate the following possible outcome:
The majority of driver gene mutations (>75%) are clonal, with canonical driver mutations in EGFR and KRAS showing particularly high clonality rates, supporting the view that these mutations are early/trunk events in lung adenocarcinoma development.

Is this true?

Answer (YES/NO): NO